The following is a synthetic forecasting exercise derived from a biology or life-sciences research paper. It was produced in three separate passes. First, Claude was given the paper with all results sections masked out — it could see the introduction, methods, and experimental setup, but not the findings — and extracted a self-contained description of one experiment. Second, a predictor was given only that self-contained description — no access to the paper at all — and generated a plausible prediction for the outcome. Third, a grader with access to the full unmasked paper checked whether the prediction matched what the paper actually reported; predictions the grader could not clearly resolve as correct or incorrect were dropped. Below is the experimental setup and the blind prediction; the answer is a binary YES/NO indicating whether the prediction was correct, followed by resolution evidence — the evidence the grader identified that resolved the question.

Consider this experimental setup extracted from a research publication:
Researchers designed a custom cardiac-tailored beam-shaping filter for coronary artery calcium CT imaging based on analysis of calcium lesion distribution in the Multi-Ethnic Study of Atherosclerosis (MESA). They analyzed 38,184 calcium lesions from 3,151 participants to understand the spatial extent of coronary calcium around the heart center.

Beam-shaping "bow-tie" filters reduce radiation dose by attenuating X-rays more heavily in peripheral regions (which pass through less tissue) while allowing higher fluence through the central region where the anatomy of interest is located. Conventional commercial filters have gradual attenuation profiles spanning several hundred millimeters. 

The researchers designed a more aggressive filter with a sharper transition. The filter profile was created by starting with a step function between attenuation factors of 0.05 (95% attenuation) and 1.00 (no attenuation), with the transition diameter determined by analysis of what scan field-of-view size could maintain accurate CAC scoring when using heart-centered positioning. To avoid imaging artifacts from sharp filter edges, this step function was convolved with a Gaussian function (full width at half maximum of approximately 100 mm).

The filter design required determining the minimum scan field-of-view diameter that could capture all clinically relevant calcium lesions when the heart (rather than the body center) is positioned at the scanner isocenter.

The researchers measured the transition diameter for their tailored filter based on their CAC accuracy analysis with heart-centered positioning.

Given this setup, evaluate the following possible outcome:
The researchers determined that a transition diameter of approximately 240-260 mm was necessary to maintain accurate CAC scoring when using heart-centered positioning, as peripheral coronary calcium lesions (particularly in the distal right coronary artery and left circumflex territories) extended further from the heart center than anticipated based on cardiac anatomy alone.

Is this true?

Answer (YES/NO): NO